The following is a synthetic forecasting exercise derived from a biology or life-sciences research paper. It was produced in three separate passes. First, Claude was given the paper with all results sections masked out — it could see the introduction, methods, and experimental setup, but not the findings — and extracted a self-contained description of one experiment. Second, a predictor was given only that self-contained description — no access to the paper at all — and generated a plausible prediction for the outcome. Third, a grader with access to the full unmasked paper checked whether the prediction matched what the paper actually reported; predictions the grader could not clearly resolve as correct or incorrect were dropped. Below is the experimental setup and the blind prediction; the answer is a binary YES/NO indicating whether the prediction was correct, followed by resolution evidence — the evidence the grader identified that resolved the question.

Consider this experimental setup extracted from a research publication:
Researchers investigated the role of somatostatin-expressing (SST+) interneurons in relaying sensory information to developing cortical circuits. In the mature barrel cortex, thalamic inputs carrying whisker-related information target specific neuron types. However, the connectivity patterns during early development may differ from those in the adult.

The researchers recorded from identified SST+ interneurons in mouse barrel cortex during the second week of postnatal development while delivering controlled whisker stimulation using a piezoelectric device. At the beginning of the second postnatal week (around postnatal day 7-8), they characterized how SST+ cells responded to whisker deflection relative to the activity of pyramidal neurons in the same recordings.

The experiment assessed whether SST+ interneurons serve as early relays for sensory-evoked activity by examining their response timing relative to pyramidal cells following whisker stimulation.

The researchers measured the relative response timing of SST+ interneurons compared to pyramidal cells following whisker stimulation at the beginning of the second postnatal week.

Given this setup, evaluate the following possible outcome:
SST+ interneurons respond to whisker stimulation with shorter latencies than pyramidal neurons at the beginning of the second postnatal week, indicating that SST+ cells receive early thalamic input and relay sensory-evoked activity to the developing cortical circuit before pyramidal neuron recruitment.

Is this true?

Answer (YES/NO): YES